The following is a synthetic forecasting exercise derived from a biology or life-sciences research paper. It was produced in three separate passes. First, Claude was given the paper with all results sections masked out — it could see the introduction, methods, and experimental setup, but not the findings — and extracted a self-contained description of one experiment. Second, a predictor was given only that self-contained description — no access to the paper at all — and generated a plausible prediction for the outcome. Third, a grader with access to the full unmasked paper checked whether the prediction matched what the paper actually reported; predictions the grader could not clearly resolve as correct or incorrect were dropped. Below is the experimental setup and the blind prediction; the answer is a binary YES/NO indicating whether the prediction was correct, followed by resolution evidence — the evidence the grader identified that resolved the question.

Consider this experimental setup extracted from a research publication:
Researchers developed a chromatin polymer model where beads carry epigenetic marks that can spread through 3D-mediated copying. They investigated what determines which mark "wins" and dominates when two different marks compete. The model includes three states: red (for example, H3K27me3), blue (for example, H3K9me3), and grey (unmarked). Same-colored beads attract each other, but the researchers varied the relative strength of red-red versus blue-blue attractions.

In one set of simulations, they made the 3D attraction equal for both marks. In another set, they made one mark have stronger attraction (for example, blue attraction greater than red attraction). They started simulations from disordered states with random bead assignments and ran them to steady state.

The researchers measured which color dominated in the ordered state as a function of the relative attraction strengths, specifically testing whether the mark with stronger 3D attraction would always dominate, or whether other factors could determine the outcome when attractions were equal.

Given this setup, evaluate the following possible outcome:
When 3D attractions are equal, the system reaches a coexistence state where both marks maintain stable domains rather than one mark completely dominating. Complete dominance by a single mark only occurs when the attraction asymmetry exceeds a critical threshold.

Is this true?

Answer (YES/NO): NO